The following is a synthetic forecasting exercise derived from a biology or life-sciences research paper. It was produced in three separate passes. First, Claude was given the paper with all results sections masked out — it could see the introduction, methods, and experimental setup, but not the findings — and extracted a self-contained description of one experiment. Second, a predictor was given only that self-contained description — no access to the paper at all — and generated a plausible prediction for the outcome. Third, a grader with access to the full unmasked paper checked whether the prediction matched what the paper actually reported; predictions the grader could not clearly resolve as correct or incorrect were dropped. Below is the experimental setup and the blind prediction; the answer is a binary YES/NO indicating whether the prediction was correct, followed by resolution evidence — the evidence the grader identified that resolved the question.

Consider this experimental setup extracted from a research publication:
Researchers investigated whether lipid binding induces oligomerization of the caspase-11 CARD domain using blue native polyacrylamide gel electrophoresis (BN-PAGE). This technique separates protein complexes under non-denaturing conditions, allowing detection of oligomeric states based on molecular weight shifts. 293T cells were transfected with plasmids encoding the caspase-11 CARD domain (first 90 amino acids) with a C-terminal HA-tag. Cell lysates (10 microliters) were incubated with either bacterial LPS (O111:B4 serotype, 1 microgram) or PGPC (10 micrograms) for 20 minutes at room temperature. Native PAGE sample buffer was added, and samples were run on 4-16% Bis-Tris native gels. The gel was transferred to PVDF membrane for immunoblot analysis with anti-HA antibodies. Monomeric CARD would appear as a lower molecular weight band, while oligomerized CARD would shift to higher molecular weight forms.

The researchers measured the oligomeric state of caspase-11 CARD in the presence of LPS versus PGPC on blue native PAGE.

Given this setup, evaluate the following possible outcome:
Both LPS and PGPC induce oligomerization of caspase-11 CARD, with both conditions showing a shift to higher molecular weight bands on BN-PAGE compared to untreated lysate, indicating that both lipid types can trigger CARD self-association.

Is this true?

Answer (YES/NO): NO